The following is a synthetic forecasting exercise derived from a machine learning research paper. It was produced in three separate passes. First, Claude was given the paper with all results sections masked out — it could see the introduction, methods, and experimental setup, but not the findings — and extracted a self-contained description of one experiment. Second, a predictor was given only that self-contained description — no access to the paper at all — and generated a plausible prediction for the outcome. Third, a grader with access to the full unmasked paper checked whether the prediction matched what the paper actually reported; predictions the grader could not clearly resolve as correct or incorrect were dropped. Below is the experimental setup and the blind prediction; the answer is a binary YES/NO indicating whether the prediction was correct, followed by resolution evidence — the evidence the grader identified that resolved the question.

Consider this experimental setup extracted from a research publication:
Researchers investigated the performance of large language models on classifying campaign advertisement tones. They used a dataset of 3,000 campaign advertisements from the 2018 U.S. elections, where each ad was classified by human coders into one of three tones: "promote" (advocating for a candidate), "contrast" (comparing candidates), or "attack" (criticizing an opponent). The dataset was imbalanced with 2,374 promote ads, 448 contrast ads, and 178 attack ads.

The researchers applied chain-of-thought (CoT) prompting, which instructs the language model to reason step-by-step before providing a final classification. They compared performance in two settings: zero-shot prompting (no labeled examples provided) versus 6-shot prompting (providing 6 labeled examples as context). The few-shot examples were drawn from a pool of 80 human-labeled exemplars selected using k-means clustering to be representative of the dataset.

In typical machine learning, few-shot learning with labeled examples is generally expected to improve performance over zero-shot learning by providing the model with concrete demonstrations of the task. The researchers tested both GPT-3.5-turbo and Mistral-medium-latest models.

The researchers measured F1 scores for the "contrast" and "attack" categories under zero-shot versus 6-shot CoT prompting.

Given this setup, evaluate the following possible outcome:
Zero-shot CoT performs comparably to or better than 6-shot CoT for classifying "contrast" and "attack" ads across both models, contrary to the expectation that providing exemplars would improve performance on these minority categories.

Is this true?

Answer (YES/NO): YES